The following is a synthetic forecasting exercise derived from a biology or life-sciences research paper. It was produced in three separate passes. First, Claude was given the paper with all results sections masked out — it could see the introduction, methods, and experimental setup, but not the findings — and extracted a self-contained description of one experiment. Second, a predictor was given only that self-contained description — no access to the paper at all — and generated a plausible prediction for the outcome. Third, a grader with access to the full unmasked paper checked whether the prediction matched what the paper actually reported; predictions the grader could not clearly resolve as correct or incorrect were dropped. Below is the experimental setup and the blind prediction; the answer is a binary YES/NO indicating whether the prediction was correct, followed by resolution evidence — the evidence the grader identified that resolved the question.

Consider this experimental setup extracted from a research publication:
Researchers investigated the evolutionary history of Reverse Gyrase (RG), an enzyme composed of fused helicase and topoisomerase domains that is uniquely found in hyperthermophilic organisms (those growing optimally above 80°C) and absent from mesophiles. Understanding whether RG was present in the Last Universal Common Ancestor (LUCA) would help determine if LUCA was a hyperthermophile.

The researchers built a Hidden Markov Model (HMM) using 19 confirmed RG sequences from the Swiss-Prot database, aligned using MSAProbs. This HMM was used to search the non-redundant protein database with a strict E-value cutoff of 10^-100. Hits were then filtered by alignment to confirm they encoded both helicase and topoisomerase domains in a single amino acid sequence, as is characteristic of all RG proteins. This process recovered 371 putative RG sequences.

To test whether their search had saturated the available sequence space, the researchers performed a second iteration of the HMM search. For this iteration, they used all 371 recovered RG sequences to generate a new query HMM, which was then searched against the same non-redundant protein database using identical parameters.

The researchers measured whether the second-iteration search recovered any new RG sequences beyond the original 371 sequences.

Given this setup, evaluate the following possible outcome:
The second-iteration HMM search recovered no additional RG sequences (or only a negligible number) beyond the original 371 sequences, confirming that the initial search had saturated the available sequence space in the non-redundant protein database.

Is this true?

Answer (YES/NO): YES